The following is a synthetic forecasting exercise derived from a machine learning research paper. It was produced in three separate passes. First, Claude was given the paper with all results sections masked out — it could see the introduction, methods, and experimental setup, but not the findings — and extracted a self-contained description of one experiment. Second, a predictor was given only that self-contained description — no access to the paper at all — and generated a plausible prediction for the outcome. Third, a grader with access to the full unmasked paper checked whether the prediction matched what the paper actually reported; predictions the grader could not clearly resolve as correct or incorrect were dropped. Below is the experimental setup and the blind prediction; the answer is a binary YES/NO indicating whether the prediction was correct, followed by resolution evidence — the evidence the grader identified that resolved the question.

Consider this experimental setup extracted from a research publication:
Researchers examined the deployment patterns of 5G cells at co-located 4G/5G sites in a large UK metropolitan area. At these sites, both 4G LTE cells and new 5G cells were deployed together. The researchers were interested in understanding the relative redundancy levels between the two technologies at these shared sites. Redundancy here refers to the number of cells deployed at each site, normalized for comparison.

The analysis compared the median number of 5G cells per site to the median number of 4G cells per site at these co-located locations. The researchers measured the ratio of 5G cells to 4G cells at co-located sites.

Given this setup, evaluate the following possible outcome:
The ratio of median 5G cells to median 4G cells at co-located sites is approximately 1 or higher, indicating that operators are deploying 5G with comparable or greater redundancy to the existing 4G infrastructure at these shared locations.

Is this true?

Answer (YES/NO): NO